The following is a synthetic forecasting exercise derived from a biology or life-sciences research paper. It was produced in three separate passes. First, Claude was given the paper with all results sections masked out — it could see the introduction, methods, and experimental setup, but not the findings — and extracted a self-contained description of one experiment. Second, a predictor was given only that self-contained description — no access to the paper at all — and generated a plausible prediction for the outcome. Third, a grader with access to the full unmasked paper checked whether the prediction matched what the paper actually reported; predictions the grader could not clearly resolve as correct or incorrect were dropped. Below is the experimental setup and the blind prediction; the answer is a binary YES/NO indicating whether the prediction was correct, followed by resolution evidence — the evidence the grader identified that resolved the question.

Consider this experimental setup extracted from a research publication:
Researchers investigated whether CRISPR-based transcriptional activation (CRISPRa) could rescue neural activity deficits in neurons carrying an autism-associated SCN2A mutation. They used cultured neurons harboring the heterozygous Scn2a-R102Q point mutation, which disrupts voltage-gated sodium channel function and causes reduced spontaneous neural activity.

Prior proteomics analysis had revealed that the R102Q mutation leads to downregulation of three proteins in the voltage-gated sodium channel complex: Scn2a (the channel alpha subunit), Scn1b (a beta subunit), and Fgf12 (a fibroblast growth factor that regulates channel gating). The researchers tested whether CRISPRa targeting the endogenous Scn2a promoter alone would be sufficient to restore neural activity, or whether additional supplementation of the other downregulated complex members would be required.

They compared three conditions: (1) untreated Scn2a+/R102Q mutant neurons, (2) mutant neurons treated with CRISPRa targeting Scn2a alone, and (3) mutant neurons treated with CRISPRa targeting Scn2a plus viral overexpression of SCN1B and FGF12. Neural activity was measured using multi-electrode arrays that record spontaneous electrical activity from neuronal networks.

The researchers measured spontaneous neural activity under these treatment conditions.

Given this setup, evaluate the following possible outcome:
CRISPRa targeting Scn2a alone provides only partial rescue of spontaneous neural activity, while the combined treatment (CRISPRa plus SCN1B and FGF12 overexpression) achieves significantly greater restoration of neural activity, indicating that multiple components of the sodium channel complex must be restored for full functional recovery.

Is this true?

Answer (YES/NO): YES